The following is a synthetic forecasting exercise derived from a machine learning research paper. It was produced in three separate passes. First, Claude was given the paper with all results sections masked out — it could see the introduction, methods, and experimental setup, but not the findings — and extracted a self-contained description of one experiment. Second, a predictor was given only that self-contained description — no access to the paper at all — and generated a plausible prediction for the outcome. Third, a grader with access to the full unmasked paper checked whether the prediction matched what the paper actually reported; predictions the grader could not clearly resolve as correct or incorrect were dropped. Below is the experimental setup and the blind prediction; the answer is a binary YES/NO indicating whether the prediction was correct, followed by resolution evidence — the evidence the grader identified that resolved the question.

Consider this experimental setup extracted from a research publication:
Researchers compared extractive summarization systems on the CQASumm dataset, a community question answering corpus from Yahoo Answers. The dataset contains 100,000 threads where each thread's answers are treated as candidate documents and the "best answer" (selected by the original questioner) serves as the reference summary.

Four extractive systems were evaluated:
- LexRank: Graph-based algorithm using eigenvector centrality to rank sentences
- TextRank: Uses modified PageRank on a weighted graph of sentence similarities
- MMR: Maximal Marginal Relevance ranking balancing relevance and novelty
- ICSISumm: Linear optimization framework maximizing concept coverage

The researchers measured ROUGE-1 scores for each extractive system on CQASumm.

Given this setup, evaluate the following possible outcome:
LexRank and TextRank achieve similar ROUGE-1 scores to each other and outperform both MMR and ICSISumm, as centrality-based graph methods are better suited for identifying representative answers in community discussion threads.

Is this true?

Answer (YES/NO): NO